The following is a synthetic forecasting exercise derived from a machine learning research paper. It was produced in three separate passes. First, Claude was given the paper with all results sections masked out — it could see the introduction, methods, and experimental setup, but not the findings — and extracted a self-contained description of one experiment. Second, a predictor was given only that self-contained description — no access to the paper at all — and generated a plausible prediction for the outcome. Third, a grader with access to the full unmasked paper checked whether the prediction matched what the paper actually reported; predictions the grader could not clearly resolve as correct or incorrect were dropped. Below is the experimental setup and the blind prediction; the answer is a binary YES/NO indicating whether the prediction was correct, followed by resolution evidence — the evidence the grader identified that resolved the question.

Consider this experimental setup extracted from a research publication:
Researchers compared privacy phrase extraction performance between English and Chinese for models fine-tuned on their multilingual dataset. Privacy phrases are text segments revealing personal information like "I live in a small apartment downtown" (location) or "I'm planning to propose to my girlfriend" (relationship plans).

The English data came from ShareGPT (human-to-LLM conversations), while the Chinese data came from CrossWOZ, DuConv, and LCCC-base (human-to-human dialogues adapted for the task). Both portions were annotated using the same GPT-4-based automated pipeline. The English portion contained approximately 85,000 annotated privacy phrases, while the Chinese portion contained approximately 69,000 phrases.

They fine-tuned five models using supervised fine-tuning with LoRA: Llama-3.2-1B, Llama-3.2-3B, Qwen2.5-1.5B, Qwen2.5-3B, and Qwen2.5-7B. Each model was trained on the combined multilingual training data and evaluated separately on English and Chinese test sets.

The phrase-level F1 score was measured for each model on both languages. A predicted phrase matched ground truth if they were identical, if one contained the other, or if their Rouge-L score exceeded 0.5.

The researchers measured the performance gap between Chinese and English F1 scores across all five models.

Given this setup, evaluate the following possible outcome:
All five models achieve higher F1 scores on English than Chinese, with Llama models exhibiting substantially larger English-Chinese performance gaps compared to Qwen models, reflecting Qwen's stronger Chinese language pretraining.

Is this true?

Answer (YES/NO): NO